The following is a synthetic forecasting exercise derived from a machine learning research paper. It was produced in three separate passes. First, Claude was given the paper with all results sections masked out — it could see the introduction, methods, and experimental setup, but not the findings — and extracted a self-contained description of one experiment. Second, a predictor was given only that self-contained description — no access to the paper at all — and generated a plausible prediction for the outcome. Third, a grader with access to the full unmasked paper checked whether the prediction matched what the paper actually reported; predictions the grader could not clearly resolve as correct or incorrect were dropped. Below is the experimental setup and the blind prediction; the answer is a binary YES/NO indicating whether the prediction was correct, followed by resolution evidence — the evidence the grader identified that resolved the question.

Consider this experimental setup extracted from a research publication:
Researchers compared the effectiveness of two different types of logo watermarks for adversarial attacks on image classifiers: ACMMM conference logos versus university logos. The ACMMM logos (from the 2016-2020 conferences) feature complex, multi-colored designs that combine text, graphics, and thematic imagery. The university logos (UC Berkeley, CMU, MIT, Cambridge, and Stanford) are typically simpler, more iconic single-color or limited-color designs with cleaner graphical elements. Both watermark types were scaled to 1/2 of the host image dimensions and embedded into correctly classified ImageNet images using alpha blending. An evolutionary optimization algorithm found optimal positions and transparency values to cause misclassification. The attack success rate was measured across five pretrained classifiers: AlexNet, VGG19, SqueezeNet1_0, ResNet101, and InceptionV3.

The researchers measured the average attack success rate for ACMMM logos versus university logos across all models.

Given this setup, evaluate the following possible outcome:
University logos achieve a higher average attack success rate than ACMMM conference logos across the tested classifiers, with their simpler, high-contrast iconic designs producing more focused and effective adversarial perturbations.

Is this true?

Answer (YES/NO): YES